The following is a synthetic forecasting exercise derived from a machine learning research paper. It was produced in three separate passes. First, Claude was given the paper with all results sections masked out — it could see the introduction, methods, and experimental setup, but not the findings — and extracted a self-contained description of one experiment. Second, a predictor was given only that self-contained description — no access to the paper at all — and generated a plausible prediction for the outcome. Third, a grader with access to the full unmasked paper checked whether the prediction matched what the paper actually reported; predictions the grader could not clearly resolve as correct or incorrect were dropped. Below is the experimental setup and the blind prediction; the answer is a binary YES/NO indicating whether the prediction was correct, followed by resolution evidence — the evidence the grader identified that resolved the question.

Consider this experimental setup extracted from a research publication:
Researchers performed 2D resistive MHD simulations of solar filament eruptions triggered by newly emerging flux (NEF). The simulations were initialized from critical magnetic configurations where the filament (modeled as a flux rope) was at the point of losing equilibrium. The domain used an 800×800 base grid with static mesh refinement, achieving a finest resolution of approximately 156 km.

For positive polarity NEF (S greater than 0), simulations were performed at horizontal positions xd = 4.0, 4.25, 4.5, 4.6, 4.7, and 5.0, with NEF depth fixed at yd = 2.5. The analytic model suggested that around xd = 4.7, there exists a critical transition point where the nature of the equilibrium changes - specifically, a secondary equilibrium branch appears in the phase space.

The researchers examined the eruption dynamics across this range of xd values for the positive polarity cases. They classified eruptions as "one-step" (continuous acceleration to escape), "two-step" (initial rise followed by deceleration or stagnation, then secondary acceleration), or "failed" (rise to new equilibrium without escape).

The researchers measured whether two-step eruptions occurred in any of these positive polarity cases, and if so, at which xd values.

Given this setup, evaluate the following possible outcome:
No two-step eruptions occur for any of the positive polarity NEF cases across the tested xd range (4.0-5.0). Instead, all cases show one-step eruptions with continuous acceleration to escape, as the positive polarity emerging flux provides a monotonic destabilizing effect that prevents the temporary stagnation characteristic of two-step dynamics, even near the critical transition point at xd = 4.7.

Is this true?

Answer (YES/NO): NO